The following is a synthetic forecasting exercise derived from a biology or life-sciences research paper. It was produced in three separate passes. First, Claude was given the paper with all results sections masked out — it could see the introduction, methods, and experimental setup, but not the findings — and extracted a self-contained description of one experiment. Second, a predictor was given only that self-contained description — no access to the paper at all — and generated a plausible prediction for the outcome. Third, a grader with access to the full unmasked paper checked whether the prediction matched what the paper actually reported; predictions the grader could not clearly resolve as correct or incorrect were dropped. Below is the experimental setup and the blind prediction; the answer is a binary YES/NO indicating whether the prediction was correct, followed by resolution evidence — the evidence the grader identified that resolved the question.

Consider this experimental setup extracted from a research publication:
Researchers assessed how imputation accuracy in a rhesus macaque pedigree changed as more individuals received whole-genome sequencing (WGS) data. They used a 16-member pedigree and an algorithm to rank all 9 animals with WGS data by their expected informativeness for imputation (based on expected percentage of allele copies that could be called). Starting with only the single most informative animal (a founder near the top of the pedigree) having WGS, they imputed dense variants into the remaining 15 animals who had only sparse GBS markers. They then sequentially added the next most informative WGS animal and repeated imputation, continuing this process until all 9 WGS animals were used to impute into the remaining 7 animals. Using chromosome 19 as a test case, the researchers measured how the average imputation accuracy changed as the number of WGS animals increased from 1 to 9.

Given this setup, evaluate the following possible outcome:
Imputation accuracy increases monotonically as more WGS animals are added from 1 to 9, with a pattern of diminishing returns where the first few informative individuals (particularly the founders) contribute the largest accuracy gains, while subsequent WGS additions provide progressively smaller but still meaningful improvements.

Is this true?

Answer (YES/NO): NO